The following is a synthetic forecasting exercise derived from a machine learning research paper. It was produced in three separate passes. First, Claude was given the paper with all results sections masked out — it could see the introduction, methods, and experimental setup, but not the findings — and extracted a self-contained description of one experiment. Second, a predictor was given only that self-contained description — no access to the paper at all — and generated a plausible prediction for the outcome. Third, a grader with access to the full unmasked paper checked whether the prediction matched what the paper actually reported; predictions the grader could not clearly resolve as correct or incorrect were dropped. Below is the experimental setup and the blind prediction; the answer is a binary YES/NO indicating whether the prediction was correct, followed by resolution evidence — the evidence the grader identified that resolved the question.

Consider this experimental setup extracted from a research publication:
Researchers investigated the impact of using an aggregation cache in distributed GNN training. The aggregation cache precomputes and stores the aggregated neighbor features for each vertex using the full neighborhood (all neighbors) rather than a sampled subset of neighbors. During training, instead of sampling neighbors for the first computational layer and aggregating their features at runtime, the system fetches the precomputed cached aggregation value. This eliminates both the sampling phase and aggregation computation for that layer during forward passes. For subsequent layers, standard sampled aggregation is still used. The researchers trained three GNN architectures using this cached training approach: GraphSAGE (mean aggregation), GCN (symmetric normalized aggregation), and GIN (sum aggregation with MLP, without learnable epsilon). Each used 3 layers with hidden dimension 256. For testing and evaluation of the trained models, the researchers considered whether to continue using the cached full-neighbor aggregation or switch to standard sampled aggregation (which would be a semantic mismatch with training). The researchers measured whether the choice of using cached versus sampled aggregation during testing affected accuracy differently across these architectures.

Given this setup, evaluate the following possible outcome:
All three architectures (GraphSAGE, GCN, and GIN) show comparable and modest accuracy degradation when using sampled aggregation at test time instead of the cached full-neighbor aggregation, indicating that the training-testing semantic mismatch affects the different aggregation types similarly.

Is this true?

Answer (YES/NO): NO